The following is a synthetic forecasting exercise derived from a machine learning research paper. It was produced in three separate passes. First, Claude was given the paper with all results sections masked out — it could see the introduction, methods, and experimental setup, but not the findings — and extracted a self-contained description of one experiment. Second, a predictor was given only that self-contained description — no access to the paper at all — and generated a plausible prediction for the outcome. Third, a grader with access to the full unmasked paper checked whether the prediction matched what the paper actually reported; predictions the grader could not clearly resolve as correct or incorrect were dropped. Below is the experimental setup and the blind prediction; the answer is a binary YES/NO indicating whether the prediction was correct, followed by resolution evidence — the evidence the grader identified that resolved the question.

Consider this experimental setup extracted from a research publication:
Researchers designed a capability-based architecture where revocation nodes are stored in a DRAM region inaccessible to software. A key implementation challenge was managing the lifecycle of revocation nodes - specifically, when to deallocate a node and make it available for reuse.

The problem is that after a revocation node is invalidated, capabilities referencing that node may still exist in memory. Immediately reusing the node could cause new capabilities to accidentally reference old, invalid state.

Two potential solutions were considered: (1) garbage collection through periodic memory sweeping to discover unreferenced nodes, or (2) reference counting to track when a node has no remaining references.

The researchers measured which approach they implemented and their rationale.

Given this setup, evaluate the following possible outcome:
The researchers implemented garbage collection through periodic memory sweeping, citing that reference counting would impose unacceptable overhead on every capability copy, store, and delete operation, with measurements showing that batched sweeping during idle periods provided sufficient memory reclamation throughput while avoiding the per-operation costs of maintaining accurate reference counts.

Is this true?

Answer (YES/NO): NO